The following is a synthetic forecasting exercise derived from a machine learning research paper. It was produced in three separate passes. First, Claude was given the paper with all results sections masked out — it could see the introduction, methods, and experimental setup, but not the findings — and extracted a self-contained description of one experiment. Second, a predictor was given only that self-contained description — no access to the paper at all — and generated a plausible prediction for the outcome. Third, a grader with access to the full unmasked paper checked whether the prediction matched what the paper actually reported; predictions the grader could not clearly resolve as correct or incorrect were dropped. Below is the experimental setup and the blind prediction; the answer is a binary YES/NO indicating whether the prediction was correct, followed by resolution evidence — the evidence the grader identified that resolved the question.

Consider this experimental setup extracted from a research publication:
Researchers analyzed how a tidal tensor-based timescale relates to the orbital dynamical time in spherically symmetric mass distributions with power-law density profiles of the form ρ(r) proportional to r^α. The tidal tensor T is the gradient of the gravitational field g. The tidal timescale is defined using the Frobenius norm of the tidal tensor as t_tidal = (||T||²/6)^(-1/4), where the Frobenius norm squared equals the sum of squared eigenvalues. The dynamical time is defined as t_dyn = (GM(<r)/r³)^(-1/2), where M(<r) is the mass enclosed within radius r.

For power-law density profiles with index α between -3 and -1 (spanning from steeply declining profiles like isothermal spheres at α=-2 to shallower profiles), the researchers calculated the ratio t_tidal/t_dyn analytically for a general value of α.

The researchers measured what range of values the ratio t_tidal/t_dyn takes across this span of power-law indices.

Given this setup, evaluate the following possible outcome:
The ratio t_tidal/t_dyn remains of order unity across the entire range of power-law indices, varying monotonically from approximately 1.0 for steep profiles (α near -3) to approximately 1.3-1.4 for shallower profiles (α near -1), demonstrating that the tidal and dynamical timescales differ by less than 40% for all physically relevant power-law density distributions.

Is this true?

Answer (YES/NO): YES